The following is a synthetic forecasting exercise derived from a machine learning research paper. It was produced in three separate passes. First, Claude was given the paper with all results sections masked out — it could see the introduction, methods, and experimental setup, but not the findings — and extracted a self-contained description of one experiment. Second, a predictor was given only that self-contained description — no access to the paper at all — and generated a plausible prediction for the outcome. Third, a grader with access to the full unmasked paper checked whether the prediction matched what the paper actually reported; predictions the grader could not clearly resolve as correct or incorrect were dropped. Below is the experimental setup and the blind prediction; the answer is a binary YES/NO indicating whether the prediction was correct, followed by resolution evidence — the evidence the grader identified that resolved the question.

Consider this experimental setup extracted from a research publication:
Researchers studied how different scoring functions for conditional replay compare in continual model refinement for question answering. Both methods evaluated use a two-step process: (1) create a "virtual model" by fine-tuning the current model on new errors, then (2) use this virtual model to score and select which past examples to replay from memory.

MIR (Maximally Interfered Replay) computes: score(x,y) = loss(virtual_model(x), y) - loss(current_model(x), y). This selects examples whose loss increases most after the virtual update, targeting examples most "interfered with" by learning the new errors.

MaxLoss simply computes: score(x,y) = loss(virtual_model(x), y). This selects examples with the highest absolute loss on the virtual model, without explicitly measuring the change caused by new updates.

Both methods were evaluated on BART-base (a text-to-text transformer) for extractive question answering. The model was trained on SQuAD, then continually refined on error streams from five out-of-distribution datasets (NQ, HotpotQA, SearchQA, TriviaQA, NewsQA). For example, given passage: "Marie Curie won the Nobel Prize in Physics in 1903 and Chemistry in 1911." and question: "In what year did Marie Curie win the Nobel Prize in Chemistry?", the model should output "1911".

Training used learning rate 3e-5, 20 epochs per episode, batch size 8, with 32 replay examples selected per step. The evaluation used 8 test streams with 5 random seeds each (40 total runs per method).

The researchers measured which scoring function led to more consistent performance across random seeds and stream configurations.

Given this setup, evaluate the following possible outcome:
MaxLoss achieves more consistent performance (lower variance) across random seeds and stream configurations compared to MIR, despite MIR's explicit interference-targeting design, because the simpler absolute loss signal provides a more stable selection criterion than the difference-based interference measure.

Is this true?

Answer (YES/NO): YES